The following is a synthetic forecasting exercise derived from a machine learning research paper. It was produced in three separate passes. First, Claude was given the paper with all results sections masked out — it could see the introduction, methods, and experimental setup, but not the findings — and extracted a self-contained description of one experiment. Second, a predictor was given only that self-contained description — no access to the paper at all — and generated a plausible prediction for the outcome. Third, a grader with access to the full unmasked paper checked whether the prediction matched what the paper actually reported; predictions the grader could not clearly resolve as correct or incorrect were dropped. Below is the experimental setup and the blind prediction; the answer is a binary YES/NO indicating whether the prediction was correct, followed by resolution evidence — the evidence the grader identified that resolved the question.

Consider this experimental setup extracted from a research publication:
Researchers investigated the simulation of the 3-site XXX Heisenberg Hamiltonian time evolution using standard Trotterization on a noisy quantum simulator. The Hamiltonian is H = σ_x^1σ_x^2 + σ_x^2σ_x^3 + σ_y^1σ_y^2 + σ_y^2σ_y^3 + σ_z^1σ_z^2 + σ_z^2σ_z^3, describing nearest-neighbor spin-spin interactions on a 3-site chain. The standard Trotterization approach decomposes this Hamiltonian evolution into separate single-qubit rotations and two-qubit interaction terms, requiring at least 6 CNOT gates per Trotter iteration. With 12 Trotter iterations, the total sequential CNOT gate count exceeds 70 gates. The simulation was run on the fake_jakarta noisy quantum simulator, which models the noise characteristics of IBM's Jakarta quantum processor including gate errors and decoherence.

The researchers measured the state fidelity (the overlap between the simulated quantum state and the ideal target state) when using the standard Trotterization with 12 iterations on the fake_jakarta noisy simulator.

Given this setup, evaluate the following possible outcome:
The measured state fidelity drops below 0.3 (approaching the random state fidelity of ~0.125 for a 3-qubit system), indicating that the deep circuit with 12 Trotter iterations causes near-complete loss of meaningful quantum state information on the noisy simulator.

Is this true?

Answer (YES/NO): YES